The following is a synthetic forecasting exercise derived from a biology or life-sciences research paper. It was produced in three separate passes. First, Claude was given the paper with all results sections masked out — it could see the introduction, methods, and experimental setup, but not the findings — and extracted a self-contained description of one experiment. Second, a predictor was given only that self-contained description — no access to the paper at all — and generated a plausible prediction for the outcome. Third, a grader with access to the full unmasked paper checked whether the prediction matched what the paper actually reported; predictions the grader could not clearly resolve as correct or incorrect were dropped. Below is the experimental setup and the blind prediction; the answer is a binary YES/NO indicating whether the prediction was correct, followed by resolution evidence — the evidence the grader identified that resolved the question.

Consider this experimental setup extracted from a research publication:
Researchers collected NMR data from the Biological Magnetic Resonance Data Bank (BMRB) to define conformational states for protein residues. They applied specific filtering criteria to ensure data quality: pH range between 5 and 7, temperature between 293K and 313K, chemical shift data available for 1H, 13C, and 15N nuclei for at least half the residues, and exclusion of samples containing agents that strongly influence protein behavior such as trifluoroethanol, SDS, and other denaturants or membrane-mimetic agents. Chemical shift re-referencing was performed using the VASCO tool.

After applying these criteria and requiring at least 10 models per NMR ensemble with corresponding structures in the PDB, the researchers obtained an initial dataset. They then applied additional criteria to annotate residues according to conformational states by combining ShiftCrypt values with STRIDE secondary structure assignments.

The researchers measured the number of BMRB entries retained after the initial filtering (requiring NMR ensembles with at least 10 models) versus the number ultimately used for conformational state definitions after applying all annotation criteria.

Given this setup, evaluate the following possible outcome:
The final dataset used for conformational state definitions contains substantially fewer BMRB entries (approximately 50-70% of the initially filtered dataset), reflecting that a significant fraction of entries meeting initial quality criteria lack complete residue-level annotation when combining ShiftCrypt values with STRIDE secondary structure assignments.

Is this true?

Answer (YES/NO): NO